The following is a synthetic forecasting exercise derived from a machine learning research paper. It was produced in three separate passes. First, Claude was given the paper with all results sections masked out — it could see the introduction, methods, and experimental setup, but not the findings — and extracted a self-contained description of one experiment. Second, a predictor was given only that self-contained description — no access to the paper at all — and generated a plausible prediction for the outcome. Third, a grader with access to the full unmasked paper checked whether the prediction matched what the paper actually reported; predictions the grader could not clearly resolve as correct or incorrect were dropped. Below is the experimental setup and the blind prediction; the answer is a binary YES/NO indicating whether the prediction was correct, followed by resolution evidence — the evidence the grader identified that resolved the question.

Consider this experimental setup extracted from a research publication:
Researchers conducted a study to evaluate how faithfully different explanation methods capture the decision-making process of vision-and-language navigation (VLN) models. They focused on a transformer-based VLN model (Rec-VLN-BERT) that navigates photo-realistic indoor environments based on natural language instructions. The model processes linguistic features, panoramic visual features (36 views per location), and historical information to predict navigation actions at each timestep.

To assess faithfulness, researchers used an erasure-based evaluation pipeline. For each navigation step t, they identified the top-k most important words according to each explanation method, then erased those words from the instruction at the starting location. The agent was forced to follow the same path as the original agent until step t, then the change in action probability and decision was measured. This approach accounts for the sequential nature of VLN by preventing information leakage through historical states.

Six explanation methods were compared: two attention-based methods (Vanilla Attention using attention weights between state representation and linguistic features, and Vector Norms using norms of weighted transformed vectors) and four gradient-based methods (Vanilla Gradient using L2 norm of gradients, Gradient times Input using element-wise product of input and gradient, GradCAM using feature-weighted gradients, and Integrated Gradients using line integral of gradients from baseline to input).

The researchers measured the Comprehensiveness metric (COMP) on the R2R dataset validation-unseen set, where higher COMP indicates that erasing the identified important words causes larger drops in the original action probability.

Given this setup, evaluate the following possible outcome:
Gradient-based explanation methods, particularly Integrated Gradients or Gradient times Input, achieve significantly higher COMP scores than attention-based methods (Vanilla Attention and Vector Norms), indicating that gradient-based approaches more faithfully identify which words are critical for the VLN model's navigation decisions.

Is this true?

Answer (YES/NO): YES